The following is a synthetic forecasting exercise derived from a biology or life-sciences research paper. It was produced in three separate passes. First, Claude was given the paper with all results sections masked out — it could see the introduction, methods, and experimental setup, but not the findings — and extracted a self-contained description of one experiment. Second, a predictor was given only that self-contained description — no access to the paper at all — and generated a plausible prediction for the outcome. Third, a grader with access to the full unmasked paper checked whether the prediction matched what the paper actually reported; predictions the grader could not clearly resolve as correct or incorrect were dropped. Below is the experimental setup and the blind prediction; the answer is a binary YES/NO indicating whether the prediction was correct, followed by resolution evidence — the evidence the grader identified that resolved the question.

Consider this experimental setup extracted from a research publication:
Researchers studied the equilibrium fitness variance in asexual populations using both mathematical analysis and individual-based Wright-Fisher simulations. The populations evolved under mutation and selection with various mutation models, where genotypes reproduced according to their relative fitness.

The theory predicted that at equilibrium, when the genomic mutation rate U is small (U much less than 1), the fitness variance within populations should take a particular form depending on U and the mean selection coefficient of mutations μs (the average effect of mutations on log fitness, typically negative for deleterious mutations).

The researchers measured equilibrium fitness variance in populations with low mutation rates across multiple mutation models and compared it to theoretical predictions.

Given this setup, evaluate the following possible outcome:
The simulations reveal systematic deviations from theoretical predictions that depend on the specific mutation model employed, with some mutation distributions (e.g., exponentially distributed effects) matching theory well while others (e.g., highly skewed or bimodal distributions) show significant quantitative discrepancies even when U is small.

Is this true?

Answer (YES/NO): NO